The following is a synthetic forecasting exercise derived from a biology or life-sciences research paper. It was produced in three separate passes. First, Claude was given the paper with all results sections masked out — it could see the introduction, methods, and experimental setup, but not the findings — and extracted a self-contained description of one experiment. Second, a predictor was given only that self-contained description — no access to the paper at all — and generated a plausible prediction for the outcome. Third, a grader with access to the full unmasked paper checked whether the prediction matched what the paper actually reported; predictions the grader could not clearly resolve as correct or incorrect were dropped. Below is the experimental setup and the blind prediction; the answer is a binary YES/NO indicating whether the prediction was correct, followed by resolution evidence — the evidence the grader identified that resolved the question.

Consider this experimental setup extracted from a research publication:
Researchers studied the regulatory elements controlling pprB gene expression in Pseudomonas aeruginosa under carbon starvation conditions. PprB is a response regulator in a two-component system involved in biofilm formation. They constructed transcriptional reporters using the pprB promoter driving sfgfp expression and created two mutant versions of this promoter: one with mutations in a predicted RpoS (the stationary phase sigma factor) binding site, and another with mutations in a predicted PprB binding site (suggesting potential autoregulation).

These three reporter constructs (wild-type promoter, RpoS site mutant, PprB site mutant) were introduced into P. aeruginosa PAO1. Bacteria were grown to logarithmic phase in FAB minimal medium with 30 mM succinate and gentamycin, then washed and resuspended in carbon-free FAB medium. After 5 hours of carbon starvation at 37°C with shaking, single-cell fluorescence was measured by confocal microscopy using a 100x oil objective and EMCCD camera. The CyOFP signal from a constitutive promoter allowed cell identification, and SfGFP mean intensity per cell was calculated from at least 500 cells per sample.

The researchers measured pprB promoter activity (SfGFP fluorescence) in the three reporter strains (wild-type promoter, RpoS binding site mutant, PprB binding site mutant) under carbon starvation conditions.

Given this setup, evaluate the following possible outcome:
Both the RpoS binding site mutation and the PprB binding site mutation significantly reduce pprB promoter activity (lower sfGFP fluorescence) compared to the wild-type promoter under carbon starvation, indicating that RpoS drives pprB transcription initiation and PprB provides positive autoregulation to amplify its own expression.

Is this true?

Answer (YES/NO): NO